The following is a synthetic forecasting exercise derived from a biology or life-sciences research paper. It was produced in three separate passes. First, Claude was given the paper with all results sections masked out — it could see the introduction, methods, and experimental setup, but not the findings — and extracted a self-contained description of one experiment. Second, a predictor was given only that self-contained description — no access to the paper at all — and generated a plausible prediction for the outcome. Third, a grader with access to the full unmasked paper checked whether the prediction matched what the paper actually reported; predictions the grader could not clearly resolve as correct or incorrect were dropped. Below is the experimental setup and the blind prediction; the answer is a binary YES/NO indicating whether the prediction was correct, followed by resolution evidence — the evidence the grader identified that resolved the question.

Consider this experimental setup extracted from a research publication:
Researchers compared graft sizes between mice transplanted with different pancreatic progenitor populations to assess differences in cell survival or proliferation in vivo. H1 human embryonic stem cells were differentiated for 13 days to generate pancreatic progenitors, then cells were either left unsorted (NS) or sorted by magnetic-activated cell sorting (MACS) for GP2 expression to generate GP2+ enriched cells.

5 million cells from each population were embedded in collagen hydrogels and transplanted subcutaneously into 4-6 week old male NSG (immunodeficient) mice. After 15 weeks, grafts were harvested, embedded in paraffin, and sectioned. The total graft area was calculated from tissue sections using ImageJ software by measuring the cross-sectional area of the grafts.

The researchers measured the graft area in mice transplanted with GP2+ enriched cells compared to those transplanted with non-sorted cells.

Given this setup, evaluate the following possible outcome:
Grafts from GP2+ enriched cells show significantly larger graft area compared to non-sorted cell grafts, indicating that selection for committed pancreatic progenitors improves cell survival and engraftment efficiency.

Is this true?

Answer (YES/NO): NO